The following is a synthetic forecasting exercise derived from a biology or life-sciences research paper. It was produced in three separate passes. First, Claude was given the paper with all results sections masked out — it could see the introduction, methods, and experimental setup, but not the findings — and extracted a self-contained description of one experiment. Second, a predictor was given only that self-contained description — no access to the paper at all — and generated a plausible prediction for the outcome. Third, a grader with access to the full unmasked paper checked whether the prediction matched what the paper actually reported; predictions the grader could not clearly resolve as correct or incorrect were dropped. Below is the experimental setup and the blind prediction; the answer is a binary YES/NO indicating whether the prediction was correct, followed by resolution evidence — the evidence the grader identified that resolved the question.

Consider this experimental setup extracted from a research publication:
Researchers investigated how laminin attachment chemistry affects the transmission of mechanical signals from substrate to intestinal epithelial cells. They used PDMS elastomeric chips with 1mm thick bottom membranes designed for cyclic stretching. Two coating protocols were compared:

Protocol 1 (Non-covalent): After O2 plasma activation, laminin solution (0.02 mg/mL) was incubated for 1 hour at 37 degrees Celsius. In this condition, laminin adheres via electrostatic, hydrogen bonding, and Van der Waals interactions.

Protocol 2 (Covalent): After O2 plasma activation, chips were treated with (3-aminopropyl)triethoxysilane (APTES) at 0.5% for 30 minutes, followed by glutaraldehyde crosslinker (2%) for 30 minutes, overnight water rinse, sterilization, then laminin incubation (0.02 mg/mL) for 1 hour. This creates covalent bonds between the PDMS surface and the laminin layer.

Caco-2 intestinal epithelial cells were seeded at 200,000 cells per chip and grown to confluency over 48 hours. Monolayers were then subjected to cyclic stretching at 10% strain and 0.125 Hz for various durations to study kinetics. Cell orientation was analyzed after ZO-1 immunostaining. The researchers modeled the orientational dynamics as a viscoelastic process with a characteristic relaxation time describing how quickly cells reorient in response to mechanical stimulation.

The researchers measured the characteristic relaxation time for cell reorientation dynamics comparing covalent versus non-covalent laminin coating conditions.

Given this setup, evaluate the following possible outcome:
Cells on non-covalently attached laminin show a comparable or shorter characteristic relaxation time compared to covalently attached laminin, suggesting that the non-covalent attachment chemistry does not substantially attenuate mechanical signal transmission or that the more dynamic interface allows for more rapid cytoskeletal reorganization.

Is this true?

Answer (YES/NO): NO